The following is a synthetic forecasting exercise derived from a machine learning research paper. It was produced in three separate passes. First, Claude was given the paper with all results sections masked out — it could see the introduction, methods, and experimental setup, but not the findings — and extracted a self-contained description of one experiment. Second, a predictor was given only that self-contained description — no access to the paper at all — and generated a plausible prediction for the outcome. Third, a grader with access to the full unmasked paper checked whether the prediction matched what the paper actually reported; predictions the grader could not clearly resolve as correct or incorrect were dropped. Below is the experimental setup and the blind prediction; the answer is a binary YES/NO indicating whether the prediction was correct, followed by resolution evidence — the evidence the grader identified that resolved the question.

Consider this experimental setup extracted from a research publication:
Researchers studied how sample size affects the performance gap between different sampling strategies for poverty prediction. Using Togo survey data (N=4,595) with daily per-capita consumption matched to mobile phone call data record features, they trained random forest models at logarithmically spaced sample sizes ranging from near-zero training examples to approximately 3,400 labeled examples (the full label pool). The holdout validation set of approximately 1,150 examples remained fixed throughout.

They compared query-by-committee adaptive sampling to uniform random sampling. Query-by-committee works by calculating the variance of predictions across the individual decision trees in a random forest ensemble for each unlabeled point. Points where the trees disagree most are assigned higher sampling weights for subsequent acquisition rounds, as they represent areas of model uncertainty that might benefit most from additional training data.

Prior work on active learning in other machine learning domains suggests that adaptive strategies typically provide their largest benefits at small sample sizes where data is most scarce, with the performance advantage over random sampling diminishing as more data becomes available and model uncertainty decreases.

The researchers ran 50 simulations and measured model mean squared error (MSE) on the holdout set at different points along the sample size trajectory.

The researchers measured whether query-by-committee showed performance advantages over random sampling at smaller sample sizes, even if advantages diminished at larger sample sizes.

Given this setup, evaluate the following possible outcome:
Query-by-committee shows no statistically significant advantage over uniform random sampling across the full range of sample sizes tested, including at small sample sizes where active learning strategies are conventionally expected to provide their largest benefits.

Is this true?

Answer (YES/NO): YES